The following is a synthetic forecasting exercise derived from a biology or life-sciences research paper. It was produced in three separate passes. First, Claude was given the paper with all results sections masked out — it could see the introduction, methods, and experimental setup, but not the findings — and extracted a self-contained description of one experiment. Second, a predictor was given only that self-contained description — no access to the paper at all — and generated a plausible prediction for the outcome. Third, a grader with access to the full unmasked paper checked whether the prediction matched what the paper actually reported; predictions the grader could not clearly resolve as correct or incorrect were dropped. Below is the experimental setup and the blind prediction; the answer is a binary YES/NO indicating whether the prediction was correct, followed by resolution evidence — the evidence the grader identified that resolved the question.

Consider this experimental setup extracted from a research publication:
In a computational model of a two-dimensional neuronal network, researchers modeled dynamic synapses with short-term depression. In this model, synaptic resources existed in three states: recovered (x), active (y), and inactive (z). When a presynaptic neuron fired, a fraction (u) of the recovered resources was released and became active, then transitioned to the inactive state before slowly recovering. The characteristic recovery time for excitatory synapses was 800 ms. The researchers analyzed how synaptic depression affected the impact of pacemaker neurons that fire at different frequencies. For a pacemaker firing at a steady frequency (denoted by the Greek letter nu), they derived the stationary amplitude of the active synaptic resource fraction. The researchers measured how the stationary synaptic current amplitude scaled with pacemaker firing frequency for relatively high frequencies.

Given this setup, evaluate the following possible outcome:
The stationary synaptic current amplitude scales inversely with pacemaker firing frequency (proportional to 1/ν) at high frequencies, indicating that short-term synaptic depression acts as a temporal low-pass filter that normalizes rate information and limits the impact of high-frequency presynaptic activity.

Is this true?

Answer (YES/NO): YES